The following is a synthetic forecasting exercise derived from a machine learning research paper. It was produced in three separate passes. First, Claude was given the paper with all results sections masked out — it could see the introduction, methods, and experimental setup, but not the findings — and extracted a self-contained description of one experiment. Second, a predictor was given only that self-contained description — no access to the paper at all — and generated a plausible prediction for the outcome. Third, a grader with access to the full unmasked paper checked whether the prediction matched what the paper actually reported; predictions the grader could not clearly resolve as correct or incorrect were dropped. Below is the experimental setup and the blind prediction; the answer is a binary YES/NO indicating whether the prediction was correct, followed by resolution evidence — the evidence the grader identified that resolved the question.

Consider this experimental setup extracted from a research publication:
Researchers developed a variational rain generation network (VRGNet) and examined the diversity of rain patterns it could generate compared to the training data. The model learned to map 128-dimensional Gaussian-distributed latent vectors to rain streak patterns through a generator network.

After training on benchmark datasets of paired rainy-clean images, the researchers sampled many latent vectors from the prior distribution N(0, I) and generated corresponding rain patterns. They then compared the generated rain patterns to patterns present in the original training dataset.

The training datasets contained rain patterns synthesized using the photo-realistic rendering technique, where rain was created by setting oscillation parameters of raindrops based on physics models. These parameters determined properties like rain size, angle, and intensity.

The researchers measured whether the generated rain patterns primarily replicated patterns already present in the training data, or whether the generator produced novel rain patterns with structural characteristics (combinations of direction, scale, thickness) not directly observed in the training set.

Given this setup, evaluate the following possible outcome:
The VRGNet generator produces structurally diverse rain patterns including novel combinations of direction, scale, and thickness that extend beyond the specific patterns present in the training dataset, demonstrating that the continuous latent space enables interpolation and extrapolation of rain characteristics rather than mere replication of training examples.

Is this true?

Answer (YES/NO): YES